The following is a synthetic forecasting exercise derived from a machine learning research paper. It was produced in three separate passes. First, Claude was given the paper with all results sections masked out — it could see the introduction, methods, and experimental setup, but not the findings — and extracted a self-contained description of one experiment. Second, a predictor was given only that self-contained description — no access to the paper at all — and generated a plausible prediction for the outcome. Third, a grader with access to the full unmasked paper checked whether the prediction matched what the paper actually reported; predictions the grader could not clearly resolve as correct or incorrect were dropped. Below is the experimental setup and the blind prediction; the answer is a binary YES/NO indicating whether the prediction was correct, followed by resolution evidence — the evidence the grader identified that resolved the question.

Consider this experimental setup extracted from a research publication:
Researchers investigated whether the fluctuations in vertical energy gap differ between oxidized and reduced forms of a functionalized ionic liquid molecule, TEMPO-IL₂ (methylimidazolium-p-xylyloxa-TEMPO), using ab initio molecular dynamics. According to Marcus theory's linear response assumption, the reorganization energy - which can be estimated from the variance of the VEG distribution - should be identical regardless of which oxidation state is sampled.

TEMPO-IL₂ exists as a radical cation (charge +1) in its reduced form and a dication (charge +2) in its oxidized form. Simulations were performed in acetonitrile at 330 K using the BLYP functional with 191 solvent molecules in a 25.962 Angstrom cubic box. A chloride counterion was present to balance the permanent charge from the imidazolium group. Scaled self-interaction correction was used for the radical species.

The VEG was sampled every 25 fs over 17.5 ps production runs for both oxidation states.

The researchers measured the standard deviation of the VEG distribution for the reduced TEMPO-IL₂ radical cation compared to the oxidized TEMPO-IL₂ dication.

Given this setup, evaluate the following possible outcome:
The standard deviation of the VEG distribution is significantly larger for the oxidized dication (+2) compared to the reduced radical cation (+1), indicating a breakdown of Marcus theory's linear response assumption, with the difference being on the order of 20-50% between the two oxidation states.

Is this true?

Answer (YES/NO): NO